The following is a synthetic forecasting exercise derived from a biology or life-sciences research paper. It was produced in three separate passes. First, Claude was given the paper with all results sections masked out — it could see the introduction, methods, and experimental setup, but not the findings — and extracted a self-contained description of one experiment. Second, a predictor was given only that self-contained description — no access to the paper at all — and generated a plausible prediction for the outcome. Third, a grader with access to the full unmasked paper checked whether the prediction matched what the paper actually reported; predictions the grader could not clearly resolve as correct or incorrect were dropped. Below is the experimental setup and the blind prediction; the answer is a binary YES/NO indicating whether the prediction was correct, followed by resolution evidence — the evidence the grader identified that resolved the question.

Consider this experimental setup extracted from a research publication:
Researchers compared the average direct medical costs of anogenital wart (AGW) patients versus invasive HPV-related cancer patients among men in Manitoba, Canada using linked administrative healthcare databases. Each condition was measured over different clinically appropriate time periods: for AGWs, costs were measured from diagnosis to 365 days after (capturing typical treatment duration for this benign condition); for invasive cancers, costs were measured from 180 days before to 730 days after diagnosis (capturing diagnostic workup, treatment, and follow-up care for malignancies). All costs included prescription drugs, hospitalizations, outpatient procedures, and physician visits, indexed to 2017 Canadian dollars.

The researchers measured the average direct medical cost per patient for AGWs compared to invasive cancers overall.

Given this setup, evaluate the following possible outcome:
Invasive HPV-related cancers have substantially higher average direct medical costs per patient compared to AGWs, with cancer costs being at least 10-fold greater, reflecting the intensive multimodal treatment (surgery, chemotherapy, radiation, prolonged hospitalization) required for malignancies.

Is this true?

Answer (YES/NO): YES